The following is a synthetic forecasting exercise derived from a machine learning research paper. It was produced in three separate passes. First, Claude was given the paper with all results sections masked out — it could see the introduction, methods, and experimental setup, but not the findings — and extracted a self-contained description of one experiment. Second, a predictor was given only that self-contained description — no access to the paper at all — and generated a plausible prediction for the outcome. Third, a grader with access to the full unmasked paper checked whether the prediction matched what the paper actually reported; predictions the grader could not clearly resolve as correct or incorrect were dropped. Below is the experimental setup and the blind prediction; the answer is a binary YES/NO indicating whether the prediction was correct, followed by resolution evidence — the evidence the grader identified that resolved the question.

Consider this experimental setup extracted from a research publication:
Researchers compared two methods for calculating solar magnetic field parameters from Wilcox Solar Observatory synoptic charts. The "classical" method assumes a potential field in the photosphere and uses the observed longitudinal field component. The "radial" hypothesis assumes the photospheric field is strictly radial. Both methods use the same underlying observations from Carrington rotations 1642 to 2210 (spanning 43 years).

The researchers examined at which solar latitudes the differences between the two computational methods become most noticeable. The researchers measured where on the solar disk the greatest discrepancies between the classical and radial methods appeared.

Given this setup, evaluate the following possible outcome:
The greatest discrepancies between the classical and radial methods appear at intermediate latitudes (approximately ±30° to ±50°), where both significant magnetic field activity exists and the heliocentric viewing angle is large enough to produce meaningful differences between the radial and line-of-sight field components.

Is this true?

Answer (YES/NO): NO